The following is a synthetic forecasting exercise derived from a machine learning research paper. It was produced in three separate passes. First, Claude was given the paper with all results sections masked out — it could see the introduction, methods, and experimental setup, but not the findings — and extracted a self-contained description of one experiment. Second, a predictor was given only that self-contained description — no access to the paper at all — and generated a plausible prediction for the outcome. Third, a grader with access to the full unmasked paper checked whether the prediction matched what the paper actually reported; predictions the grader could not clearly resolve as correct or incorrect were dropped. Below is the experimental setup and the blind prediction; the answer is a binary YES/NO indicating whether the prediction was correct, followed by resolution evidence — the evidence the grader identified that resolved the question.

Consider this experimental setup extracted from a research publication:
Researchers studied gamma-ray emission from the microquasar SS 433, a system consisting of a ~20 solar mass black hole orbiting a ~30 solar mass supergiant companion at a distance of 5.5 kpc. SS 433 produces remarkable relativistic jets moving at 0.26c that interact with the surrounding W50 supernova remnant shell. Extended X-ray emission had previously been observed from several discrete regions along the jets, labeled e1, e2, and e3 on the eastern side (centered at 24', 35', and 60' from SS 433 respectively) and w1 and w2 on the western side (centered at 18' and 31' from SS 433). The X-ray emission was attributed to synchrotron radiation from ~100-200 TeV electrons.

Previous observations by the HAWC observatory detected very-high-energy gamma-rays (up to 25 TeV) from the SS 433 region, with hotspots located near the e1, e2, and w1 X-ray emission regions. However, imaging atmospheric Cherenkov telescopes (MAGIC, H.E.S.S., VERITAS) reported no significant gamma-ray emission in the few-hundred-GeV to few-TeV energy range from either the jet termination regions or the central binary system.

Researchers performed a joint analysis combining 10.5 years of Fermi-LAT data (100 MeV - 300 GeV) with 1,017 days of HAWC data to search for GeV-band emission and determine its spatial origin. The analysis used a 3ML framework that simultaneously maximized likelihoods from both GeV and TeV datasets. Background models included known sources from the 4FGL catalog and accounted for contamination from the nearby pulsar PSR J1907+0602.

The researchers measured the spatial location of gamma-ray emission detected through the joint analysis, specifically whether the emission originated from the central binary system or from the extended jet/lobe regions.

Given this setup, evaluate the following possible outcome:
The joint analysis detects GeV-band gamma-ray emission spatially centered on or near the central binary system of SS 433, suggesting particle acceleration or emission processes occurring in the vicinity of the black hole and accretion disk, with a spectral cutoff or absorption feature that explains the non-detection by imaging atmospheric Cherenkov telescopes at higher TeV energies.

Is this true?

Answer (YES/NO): NO